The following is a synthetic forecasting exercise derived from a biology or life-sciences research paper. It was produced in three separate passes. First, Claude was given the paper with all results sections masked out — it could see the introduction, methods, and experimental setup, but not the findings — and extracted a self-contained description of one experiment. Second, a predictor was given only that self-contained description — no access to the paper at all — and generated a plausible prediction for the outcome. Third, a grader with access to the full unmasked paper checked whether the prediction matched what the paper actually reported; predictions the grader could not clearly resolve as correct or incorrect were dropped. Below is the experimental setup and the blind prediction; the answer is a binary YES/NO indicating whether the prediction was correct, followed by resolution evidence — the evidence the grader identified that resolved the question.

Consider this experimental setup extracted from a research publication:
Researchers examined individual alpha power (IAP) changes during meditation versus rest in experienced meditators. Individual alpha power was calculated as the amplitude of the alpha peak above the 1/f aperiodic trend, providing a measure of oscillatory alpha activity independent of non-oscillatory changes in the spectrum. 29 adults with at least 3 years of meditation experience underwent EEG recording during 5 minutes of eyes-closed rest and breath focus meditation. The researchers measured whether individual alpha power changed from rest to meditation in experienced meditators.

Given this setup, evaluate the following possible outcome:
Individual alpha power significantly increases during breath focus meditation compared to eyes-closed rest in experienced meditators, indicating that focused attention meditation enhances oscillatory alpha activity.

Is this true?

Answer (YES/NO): NO